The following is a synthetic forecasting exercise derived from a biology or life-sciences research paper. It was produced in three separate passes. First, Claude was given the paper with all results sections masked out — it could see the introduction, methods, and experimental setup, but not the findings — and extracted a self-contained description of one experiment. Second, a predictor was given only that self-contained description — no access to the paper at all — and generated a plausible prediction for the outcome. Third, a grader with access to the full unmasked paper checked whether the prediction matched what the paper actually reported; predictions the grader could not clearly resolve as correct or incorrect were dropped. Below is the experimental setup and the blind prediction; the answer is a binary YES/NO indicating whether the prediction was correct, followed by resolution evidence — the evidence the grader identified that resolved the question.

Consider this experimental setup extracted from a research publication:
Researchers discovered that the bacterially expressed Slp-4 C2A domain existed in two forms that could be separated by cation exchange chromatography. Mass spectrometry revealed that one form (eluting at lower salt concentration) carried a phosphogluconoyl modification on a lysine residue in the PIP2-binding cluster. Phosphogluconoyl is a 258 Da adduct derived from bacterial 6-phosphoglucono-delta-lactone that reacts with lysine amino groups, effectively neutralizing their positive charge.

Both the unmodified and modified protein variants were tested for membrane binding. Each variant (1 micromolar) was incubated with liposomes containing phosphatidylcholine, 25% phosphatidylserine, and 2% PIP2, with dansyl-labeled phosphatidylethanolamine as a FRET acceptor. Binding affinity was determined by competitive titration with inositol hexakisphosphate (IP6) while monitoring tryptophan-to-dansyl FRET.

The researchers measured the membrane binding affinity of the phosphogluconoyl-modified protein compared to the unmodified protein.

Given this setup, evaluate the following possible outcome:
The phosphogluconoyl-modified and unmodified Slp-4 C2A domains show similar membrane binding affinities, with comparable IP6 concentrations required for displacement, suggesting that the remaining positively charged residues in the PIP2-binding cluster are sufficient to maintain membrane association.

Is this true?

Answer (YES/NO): NO